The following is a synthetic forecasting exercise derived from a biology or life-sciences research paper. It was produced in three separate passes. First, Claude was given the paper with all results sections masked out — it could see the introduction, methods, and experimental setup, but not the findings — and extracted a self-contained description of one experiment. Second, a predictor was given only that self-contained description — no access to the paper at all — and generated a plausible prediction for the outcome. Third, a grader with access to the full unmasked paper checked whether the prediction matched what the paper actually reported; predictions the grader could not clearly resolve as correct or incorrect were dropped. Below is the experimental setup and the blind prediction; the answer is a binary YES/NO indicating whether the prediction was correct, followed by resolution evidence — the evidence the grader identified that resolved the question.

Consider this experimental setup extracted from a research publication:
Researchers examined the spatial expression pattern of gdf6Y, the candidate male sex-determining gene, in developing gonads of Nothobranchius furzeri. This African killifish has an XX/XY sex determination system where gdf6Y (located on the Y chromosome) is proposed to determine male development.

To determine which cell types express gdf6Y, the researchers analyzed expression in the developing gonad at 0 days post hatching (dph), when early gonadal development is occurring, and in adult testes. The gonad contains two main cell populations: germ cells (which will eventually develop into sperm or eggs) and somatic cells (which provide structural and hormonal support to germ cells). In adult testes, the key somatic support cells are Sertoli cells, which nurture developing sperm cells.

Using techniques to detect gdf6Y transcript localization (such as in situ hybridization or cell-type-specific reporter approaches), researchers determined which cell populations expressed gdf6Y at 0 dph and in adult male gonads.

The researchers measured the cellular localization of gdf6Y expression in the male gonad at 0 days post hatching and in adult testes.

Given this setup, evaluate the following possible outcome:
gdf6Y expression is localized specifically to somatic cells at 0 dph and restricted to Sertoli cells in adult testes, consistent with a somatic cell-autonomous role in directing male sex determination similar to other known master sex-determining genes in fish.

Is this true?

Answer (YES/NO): YES